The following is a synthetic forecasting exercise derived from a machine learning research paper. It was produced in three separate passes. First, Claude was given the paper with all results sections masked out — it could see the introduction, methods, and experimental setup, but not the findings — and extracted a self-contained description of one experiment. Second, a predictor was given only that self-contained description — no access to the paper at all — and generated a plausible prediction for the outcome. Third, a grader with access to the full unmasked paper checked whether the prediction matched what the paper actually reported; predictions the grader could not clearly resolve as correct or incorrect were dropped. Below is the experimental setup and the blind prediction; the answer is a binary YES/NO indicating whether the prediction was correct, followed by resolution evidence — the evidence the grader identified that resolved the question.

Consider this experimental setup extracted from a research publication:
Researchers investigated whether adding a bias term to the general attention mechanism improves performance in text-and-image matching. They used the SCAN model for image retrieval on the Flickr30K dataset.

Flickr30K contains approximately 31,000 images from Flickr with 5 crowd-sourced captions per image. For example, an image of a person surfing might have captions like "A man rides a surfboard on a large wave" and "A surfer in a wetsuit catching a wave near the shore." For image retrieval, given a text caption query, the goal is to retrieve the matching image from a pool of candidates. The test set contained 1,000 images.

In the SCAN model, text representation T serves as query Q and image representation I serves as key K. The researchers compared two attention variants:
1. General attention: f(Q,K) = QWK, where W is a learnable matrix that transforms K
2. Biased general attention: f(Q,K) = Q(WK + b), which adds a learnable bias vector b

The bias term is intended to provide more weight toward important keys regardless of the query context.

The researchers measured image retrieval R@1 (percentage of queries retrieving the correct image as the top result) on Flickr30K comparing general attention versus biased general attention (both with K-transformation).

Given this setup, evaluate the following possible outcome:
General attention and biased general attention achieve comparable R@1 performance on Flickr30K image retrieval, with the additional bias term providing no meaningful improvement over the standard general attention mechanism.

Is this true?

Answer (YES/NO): YES